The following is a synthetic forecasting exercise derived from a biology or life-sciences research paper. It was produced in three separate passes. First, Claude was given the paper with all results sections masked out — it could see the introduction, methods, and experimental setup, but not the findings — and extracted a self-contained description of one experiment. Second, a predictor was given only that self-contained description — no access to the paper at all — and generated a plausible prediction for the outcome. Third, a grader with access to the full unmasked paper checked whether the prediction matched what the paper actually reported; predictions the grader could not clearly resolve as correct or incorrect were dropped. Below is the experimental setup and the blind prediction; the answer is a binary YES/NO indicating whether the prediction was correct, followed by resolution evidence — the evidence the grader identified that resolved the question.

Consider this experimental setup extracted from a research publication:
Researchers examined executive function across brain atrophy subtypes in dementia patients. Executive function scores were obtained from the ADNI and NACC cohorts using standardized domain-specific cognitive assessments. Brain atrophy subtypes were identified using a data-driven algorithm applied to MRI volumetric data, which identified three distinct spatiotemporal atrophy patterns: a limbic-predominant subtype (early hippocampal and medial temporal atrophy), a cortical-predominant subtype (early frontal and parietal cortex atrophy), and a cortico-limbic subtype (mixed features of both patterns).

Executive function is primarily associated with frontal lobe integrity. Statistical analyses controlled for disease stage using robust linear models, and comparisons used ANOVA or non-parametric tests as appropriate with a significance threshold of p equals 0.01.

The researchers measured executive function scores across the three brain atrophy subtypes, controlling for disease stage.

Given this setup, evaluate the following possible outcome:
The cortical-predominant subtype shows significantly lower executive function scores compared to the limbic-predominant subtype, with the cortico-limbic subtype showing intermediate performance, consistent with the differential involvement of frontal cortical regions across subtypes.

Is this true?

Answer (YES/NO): NO